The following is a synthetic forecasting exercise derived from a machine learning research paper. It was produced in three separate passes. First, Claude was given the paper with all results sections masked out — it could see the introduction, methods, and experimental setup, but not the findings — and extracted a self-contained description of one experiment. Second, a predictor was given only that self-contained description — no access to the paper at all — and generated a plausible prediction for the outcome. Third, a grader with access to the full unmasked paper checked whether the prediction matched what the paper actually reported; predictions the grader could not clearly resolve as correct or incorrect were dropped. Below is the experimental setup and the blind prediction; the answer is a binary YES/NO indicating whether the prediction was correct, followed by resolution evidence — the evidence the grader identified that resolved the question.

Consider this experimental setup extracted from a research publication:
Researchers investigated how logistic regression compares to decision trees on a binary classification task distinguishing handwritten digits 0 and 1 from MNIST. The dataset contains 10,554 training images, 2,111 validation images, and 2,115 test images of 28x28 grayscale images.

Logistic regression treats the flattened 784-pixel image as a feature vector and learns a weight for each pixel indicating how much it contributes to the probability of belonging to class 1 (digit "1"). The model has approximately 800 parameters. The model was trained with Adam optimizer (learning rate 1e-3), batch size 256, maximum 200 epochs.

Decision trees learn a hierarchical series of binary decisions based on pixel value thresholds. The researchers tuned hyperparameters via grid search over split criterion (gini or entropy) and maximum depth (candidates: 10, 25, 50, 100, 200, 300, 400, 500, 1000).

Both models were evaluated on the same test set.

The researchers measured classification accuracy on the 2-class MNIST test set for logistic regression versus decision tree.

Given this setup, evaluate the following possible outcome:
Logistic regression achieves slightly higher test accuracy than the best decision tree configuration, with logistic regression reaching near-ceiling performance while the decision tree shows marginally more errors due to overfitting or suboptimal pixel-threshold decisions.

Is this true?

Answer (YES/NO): YES